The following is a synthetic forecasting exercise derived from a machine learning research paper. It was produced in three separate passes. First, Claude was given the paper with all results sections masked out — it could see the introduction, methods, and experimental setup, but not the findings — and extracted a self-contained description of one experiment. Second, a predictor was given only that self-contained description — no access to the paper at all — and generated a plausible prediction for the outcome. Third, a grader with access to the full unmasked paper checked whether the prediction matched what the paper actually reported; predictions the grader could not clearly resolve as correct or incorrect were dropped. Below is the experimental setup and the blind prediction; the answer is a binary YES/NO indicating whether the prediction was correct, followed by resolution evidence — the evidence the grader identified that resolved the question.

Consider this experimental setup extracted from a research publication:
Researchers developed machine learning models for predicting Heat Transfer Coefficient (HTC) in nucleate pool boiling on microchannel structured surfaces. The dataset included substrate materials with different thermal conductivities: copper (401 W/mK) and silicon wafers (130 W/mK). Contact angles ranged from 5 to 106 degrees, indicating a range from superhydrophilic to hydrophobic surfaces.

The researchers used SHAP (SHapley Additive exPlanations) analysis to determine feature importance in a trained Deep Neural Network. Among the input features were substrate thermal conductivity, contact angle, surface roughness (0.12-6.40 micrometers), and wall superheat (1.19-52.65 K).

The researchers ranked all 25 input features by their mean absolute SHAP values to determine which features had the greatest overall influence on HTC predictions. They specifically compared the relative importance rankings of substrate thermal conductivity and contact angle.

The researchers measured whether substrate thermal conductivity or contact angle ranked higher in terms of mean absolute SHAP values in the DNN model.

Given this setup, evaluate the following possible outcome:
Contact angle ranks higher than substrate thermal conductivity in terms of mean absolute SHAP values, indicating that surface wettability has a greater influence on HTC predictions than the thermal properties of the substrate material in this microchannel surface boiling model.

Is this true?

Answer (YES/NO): YES